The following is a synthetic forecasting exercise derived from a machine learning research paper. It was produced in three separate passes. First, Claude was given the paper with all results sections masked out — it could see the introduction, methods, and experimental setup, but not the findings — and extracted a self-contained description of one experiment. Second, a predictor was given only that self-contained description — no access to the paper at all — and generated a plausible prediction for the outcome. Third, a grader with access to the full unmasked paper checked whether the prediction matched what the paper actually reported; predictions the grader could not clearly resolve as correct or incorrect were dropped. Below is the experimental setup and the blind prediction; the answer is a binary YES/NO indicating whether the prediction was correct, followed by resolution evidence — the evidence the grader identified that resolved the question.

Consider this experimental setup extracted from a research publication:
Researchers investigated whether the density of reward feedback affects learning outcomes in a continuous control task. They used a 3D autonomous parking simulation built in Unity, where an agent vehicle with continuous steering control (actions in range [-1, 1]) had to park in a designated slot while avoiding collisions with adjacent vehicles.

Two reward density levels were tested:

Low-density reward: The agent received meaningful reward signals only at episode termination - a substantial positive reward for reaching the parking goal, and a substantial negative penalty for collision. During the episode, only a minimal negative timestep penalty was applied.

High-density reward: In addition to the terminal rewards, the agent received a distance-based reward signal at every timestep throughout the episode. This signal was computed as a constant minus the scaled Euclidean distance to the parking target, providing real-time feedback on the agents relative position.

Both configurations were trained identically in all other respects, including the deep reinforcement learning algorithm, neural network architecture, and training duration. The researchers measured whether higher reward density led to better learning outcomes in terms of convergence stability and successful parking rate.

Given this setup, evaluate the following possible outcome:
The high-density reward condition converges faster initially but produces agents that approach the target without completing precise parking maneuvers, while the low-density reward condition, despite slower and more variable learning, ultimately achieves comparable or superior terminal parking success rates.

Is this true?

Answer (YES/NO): NO